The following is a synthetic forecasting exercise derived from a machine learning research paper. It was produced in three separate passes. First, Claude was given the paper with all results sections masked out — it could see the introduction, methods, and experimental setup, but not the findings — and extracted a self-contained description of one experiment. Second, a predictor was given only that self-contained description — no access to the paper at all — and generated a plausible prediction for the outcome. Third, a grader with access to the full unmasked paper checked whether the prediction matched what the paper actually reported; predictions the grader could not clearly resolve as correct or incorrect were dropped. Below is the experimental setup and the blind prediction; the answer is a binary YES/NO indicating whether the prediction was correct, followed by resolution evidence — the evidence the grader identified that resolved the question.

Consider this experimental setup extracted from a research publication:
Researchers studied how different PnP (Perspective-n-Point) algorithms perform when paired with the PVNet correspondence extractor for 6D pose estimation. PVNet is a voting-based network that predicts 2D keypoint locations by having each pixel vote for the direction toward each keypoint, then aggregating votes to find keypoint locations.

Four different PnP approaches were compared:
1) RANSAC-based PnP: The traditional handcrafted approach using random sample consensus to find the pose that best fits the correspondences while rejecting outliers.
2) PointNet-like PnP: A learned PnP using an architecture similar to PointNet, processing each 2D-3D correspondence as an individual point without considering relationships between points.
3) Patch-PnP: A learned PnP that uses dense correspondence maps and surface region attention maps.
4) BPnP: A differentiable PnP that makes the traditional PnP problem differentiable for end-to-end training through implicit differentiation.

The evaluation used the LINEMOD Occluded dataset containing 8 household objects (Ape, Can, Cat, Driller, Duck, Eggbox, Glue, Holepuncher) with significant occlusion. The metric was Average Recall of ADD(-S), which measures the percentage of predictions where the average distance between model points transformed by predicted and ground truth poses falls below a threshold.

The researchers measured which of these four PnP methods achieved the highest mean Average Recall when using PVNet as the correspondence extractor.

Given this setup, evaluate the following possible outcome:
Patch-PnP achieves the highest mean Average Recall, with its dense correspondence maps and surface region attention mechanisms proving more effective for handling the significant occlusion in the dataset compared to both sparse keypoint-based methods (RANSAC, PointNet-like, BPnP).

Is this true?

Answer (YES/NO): NO